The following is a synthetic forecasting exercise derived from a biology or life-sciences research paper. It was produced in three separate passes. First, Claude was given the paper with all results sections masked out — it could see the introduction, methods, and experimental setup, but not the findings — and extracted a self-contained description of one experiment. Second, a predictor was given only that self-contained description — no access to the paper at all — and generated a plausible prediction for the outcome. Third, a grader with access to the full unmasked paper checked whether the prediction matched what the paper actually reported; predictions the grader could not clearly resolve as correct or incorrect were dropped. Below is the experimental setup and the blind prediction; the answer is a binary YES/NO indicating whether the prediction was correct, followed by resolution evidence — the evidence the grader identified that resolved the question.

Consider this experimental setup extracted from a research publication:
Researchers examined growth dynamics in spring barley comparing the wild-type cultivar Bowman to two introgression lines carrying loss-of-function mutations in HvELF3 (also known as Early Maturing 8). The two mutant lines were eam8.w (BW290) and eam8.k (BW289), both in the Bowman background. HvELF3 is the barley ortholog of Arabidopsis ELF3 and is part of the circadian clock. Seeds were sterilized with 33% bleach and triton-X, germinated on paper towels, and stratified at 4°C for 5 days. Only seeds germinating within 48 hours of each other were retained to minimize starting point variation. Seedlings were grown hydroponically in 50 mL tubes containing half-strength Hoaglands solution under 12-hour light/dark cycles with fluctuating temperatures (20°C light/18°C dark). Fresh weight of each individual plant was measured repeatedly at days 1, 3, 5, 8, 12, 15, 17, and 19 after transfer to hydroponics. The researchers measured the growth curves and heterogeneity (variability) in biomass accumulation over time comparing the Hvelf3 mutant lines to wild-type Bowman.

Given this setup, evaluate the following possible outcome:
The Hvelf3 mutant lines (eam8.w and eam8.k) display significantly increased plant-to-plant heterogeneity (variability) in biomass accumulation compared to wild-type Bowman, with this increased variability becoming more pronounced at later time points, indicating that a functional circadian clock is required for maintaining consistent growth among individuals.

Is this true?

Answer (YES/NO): NO